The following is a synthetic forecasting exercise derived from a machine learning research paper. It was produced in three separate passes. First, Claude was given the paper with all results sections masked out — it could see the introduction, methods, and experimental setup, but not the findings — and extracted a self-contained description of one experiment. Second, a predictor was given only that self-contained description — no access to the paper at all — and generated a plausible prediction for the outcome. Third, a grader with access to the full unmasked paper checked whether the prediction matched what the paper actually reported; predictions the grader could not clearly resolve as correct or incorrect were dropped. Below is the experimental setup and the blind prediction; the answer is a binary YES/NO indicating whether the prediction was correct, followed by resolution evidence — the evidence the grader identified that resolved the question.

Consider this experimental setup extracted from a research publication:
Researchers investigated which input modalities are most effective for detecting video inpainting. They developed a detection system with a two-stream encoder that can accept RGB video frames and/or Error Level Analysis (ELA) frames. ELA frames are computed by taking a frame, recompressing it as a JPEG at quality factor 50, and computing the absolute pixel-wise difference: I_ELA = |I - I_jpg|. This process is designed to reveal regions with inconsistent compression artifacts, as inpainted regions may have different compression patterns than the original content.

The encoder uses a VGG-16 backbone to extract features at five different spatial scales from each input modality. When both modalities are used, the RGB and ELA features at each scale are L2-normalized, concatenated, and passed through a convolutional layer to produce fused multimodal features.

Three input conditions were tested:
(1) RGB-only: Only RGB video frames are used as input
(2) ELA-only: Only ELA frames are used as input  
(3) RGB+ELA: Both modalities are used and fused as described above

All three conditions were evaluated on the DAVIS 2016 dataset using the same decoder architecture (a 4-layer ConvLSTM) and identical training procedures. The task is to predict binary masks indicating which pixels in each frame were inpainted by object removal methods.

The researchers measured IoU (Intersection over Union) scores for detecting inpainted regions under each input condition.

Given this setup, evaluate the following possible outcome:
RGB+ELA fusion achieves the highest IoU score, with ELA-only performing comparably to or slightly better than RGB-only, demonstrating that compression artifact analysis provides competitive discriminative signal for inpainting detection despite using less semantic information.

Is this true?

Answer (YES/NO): NO